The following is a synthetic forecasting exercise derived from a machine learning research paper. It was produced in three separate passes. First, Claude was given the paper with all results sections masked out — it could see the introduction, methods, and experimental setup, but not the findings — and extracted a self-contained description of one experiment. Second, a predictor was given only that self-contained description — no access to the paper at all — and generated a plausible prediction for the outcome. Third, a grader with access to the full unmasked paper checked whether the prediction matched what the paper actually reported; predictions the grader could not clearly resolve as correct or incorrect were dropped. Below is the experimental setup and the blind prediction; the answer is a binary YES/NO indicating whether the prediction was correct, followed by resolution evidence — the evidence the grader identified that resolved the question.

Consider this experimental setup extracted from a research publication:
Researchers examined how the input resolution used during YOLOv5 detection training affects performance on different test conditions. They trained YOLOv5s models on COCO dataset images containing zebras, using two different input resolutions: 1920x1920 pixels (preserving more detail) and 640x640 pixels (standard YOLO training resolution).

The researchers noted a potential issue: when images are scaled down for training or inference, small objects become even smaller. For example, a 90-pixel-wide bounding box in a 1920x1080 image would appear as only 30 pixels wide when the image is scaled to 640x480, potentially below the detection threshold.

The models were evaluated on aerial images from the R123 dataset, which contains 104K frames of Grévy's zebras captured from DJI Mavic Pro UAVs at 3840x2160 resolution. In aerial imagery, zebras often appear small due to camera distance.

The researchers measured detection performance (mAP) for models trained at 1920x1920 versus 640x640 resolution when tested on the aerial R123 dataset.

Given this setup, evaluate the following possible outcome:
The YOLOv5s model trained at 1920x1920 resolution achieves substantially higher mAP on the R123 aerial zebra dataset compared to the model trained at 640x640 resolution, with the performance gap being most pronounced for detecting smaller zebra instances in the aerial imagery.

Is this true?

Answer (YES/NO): NO